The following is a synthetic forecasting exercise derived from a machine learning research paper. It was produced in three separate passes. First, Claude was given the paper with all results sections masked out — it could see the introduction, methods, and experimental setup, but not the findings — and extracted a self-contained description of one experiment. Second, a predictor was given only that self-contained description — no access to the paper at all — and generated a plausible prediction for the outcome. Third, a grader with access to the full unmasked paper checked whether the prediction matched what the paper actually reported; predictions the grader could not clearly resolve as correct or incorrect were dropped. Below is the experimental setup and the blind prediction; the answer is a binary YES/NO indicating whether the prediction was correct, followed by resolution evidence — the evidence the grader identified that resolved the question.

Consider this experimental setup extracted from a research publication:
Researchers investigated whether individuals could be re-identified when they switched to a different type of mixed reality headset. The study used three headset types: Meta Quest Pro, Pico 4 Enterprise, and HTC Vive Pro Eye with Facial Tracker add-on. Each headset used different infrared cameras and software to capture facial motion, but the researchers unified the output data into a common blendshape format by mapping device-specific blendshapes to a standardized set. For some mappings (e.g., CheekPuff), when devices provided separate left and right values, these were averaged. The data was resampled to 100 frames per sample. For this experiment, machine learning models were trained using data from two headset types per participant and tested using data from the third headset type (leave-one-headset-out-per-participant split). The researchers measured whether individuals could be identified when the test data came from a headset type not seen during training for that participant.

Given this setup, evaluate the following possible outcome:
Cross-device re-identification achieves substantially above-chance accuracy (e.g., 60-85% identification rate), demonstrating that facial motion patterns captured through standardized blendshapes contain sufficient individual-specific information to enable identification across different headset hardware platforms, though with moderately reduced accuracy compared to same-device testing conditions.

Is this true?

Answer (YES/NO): YES